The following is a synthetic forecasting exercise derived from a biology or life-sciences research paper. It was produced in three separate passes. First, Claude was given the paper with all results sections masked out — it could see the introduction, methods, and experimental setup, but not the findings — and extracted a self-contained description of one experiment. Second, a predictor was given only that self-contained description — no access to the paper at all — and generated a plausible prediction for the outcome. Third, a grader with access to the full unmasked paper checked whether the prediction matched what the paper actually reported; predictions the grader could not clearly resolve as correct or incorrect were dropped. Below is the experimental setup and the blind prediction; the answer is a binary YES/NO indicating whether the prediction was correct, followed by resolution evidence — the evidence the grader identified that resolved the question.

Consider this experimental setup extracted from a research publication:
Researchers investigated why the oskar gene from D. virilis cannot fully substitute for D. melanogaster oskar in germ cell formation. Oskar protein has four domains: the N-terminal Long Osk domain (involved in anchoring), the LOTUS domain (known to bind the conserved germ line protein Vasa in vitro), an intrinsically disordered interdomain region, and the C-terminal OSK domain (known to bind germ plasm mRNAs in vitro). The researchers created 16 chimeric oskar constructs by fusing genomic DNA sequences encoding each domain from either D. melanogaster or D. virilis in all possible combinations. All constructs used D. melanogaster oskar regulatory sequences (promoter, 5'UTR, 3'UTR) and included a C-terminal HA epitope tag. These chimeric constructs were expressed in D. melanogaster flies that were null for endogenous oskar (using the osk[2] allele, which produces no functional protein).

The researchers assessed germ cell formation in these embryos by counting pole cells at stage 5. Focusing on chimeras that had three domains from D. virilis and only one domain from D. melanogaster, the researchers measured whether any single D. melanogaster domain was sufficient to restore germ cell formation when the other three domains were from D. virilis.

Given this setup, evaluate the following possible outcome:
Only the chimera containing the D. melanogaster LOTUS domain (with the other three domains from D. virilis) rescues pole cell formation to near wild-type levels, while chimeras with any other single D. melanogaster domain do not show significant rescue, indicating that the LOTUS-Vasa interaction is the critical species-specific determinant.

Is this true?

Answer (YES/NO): NO